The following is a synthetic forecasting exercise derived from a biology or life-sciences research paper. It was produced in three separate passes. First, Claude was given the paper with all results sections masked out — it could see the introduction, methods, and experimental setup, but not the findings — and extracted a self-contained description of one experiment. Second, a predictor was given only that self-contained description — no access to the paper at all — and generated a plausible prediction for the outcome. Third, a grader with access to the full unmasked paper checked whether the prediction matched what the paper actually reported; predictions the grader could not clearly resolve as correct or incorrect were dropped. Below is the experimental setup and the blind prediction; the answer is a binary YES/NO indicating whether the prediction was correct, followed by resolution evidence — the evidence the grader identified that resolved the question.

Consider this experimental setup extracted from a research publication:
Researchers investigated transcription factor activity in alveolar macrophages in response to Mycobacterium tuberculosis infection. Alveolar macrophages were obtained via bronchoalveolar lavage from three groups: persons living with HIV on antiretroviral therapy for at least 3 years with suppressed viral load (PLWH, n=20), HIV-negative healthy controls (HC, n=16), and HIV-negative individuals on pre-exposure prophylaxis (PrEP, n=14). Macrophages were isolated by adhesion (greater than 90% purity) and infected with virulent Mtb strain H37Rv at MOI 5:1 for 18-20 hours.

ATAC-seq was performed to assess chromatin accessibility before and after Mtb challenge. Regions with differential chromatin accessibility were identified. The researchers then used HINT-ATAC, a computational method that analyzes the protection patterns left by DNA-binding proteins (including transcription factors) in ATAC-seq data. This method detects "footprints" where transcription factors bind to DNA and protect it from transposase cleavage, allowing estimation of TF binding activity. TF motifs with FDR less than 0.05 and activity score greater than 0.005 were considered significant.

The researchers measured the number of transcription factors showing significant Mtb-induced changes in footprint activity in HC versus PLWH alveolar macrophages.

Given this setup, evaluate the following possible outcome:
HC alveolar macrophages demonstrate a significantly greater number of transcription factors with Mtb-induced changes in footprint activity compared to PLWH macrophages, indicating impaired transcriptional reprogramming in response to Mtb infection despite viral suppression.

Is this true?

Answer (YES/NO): YES